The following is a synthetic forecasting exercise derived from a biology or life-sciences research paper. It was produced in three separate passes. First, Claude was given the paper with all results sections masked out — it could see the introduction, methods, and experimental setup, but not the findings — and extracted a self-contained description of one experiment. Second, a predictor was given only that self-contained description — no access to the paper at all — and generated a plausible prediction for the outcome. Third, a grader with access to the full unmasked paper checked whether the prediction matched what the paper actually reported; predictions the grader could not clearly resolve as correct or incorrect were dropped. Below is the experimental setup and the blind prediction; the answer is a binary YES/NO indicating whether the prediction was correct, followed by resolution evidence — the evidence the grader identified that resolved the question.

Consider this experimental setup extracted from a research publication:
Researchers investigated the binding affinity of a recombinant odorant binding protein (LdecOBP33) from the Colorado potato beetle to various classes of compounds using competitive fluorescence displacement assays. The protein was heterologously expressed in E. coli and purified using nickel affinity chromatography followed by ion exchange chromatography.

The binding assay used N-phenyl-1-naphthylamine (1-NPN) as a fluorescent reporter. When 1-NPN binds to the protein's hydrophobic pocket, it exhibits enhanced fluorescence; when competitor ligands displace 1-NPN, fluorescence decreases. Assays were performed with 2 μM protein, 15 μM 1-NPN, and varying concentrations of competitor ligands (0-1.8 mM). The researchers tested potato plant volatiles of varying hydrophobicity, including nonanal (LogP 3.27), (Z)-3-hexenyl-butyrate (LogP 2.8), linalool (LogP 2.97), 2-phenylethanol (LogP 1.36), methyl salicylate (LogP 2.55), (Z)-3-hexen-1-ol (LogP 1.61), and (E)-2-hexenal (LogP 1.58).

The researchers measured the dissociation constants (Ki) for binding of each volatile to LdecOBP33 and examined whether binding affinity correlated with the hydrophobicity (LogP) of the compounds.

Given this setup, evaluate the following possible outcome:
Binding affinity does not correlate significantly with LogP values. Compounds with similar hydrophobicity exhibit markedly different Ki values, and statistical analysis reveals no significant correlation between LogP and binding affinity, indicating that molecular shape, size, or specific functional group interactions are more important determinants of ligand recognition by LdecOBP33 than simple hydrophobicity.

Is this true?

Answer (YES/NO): NO